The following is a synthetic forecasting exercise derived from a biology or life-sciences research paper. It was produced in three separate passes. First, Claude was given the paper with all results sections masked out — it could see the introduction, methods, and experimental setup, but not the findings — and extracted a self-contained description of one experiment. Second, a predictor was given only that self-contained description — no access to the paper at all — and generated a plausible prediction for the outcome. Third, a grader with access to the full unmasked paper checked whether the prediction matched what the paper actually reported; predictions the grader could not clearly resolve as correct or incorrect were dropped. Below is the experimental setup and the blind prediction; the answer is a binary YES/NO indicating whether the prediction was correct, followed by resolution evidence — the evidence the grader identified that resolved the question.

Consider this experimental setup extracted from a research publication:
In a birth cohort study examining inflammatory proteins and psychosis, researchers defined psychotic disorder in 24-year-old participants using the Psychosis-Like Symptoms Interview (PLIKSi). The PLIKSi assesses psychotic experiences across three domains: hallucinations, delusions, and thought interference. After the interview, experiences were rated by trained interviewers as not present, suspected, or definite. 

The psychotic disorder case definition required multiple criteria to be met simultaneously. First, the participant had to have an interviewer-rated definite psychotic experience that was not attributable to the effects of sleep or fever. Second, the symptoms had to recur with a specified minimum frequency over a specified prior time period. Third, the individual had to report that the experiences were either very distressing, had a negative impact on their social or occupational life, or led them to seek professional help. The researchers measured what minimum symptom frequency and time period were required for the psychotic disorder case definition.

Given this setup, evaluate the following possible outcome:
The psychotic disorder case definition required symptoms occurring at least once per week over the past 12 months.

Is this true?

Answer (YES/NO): NO